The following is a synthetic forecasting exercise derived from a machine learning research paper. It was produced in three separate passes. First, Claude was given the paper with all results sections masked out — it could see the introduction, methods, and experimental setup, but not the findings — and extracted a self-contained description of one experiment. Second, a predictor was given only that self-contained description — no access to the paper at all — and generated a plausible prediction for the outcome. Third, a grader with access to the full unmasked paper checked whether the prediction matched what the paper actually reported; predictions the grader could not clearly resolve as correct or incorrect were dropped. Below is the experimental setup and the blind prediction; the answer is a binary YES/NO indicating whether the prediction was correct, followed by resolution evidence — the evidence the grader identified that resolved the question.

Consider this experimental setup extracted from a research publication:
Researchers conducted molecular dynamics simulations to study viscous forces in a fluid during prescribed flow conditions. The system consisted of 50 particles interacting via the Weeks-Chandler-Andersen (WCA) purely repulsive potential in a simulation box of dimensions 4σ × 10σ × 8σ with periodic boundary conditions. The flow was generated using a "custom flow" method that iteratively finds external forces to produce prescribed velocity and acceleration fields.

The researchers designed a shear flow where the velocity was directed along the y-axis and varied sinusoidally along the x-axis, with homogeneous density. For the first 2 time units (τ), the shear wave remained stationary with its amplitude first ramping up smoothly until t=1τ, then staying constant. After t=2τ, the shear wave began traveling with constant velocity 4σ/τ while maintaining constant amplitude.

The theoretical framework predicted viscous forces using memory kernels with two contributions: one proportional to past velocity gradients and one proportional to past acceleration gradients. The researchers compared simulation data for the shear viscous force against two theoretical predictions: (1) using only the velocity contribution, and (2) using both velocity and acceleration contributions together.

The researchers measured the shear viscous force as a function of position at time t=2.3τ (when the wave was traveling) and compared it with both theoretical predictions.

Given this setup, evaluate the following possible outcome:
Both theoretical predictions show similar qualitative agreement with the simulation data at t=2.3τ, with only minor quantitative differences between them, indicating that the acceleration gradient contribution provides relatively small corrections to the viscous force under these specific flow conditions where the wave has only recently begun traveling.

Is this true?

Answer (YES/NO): NO